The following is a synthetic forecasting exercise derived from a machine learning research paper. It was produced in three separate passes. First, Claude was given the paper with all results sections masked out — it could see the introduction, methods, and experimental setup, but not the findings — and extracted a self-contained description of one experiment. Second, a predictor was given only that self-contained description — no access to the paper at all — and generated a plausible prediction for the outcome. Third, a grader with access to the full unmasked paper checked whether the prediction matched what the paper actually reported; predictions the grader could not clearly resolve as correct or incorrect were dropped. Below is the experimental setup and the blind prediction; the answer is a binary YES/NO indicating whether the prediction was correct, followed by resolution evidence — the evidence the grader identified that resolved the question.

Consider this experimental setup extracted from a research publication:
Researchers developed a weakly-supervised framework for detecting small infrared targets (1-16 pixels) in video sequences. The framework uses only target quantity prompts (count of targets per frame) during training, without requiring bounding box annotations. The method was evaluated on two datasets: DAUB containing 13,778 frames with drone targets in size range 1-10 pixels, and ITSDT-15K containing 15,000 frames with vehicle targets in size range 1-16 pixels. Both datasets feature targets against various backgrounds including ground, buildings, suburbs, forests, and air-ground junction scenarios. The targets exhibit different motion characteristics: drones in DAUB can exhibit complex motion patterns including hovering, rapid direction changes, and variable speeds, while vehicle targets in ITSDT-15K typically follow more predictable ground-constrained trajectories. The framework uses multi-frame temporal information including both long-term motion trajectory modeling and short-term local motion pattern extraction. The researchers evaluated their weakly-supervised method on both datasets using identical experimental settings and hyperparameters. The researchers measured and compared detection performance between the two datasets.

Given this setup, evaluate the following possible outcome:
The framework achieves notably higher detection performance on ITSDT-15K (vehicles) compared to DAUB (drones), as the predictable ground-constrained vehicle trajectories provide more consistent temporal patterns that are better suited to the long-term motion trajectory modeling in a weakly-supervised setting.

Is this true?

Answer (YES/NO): NO